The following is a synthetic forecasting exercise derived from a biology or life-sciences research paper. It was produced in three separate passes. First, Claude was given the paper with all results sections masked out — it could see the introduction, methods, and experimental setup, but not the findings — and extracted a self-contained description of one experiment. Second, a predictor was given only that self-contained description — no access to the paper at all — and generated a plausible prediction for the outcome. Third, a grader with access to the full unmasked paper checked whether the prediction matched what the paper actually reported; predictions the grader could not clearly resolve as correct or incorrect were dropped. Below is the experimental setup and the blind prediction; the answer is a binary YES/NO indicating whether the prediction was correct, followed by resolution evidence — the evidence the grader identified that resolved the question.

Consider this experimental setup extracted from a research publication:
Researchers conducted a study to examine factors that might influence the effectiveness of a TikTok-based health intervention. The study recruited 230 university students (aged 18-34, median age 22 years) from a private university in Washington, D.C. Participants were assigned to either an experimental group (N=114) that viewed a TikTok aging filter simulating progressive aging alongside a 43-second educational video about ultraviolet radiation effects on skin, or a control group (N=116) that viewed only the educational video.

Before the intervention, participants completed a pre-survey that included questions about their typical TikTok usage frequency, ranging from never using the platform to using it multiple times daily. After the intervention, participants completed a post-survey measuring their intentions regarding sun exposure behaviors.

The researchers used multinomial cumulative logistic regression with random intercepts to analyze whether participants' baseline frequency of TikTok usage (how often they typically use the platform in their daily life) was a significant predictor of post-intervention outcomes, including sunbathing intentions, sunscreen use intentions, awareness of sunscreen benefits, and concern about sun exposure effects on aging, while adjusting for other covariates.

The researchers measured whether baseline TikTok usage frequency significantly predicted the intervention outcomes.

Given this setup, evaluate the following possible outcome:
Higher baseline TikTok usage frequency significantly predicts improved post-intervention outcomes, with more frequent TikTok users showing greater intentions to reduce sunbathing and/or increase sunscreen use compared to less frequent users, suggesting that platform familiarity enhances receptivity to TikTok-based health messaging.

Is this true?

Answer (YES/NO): NO